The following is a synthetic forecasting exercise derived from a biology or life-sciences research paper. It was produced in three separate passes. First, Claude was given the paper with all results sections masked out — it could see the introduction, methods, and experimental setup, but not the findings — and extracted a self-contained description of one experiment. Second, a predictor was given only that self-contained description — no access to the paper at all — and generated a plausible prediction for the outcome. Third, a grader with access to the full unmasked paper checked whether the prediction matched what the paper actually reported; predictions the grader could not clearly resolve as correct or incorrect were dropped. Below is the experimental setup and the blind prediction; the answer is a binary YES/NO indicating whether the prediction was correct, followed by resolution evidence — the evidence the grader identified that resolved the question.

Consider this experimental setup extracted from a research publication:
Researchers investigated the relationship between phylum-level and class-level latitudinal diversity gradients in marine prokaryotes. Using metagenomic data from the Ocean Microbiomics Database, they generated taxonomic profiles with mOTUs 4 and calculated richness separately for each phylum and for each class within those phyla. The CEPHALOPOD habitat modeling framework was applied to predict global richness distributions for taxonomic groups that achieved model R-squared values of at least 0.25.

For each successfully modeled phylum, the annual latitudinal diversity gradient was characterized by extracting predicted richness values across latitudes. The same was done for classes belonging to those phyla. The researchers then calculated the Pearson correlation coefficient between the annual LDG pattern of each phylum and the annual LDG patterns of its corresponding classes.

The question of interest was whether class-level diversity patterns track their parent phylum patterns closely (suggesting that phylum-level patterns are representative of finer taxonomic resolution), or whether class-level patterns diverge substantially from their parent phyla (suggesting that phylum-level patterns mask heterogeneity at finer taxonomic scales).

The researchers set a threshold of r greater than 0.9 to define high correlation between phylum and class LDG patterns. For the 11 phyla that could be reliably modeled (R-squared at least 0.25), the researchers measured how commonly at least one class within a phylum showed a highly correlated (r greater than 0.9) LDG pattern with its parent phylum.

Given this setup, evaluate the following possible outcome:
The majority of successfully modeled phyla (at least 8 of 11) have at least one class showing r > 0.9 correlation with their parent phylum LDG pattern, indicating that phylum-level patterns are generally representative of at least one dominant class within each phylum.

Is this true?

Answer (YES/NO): YES